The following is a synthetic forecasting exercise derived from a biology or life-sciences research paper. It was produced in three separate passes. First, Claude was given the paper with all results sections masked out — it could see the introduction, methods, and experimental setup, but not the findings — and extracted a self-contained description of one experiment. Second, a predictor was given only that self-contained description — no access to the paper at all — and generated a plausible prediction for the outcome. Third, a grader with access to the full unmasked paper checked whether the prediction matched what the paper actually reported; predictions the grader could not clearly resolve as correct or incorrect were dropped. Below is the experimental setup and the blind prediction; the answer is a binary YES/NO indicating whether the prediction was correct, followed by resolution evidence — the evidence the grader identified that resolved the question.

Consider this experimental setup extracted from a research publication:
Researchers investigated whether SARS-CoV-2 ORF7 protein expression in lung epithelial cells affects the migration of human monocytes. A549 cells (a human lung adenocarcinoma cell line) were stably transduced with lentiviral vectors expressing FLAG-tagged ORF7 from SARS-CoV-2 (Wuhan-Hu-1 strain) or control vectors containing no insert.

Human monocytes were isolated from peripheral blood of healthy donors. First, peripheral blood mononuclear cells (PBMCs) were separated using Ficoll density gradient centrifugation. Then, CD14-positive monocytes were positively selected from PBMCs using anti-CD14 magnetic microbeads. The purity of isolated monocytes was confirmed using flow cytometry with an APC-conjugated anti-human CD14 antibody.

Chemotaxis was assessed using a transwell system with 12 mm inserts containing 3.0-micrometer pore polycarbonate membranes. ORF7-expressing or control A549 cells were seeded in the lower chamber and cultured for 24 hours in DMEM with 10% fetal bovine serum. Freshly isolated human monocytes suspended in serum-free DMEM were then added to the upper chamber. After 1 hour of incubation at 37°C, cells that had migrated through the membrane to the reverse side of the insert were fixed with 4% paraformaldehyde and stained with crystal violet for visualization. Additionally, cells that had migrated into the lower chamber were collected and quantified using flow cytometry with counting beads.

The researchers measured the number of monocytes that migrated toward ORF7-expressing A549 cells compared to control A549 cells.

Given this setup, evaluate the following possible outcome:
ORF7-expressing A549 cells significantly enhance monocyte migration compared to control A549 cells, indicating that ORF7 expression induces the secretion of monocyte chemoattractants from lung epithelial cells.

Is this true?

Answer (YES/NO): YES